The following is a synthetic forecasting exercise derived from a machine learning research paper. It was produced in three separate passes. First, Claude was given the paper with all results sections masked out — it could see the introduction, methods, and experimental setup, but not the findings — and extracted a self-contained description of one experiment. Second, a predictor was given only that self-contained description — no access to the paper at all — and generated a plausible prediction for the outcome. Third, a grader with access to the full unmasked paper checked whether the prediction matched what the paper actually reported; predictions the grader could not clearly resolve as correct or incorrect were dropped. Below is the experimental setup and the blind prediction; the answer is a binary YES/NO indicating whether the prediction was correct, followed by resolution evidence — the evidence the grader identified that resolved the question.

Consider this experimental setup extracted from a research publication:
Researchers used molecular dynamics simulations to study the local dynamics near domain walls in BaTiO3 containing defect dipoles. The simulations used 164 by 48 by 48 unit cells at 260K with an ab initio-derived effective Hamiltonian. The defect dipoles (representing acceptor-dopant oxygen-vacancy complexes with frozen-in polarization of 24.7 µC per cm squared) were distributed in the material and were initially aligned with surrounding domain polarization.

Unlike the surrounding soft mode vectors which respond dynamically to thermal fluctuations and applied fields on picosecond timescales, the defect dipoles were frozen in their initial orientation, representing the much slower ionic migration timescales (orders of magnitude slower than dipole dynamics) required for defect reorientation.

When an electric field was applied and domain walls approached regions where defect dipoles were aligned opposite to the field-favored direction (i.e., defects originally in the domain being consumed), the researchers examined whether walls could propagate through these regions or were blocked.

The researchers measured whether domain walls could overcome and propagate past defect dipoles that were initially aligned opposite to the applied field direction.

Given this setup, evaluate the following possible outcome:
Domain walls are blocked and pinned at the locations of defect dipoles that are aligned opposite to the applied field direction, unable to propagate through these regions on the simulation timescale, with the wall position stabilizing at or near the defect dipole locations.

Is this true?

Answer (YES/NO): NO